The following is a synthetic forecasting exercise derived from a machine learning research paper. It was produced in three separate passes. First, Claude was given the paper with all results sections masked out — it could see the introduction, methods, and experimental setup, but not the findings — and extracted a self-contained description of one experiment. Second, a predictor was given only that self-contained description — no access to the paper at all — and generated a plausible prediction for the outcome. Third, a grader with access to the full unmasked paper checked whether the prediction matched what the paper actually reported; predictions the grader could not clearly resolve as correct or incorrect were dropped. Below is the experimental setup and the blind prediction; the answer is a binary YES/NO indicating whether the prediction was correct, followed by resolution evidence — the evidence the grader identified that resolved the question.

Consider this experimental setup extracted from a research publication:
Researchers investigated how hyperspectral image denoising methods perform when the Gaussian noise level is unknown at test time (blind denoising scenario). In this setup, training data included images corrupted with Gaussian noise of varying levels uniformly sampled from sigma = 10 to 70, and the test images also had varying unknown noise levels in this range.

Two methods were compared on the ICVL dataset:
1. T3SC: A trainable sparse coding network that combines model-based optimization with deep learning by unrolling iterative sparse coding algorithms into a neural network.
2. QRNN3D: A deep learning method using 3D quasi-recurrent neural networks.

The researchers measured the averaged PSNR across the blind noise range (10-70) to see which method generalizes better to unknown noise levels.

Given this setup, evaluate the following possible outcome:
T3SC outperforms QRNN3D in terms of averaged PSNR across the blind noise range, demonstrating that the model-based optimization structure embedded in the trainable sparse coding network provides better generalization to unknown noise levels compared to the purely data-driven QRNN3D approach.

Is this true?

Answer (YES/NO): YES